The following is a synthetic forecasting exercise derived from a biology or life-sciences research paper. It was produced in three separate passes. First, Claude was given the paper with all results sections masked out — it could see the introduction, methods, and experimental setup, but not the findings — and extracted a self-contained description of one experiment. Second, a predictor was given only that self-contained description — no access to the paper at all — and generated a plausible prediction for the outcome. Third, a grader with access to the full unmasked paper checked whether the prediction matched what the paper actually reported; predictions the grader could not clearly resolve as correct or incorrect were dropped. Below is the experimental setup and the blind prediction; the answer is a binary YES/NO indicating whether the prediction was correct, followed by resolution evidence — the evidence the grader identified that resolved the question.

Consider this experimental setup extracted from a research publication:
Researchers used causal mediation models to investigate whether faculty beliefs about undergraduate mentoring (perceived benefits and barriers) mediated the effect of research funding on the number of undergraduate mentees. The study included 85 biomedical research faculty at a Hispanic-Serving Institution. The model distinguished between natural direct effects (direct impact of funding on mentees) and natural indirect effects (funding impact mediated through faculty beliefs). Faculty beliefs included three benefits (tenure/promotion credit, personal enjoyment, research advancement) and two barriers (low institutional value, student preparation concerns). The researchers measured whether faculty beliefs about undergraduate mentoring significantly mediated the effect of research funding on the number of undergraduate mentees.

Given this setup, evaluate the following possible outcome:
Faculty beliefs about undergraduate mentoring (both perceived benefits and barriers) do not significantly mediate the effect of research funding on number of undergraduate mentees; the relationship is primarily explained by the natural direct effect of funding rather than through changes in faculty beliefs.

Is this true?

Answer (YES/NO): YES